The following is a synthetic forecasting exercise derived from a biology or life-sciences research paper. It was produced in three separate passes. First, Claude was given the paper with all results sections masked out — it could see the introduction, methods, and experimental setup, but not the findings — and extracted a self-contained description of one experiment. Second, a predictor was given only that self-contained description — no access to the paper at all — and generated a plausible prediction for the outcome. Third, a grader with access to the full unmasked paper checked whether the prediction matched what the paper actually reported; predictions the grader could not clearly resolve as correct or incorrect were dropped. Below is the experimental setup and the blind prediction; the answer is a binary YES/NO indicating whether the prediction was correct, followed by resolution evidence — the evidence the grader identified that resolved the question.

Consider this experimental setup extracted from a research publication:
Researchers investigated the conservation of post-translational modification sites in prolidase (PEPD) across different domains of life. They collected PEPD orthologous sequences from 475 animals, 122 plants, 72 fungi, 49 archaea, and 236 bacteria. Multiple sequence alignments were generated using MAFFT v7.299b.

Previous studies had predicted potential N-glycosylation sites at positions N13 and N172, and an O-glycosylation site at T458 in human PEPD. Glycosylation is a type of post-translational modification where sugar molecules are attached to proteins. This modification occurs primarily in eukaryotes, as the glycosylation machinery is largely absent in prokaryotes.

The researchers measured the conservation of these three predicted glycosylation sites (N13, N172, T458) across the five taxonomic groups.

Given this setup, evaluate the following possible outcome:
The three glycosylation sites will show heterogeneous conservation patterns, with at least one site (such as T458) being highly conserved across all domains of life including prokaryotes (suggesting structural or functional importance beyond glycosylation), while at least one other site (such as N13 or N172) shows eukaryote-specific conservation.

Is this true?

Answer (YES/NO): NO